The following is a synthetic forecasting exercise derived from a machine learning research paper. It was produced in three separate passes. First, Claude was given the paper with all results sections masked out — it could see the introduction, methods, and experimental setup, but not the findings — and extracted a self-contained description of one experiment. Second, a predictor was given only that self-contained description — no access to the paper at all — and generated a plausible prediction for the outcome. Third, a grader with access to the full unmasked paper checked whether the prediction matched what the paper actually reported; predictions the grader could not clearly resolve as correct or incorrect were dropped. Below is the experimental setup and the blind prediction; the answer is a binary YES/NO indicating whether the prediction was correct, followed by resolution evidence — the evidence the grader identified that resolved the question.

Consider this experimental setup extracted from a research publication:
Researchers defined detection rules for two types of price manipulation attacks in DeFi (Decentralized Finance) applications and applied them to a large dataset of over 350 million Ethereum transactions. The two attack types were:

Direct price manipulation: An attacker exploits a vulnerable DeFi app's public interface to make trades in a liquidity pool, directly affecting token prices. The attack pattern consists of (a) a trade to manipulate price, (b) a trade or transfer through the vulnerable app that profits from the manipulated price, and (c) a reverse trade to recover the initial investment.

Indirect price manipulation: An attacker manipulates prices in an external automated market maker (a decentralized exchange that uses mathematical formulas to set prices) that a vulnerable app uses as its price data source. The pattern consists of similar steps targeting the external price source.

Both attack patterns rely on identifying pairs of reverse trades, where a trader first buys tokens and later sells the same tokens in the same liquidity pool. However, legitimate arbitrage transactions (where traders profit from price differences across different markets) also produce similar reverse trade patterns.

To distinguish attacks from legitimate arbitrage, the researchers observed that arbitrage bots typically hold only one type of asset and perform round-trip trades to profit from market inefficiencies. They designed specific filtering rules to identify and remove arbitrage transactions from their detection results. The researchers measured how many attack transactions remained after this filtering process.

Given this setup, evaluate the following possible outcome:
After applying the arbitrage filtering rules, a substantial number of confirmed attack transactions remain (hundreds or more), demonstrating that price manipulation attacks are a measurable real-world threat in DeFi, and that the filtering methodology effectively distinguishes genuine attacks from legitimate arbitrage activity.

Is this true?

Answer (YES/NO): YES